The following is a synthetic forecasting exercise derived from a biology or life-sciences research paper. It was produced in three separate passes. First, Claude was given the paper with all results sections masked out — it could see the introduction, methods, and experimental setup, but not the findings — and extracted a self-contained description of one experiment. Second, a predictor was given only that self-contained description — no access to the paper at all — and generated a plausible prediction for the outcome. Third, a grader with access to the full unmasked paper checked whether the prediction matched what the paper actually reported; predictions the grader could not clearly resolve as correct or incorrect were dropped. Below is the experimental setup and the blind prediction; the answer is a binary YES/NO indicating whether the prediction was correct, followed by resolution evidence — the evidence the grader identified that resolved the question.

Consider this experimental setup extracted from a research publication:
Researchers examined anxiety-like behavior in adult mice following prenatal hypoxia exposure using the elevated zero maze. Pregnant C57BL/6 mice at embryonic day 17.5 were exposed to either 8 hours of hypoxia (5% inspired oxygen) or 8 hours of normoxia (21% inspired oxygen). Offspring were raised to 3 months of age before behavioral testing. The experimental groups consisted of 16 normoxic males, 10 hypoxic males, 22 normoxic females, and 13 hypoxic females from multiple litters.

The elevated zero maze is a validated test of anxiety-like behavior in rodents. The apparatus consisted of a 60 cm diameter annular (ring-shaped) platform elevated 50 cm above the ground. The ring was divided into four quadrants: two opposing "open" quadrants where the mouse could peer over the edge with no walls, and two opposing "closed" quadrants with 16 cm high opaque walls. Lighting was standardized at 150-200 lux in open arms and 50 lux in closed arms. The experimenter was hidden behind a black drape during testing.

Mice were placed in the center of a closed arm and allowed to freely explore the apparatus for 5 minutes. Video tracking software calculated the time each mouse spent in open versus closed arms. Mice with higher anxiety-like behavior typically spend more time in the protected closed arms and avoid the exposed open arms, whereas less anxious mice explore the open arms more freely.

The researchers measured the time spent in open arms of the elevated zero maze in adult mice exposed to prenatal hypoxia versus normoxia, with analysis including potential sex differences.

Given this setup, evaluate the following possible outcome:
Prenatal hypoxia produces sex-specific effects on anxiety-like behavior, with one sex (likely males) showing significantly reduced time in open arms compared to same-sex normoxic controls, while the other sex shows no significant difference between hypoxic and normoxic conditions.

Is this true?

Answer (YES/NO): YES